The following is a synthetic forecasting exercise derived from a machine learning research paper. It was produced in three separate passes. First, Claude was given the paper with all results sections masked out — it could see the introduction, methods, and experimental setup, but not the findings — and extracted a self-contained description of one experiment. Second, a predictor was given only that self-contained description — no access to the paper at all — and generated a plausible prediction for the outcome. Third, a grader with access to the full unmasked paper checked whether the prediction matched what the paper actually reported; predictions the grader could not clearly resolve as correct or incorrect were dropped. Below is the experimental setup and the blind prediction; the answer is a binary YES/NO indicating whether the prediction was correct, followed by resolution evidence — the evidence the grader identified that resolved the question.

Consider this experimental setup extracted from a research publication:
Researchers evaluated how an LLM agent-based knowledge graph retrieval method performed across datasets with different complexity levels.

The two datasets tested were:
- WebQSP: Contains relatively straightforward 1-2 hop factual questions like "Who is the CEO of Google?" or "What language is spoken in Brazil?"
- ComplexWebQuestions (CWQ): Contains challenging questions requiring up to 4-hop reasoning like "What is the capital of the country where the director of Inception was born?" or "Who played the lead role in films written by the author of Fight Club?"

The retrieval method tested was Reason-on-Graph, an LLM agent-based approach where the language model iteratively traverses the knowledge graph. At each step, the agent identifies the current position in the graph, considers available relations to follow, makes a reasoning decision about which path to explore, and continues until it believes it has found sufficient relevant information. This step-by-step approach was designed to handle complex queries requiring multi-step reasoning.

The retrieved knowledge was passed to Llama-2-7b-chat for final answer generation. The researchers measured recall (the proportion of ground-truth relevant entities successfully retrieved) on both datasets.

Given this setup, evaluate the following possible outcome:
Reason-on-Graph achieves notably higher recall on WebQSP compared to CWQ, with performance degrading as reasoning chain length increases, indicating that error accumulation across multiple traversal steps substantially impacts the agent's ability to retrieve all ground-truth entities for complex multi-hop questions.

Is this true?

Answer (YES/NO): YES